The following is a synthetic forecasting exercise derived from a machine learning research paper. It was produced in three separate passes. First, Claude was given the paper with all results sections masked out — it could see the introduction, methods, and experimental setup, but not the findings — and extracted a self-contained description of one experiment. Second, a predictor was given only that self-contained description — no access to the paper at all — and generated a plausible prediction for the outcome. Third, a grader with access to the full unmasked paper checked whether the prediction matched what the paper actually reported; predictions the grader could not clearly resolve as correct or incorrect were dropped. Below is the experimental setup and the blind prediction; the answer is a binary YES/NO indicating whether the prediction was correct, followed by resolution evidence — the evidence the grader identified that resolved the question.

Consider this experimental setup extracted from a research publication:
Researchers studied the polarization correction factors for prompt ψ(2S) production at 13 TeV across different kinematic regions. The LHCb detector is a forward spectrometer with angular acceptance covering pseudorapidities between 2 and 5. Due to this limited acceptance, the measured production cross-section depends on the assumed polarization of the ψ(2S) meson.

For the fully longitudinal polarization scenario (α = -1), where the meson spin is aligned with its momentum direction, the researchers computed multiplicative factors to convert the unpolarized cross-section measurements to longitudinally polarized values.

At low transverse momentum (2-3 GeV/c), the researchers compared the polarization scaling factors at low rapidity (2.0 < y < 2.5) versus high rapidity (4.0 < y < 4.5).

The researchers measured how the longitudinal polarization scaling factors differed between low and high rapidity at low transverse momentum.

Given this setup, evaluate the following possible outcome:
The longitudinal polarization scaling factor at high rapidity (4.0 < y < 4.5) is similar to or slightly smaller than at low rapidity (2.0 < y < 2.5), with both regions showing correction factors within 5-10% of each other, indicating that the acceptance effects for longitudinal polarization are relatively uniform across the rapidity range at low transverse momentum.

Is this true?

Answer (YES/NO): NO